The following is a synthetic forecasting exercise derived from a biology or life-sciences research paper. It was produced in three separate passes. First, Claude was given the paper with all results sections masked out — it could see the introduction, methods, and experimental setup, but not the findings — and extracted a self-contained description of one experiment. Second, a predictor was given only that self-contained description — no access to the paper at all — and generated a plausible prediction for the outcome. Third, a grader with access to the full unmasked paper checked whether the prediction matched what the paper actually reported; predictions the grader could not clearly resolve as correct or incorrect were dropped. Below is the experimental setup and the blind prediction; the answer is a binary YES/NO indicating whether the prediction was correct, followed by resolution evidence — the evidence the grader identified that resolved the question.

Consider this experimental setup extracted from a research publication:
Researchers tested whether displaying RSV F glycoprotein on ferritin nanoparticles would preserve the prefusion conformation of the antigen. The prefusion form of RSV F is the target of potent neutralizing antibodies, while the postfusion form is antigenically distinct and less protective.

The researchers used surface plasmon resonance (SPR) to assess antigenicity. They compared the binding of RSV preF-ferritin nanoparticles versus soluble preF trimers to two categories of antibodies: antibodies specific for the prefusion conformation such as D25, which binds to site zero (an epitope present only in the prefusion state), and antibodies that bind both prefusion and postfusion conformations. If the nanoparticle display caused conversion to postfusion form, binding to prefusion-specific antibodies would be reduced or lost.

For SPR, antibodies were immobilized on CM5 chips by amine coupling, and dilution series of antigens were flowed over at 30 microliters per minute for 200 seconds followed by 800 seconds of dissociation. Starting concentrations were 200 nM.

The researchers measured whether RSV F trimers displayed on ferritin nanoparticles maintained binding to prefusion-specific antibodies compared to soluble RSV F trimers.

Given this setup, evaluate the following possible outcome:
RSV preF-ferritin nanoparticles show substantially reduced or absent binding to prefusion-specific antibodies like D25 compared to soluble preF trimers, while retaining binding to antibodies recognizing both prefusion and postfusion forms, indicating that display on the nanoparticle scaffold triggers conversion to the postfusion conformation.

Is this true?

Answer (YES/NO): NO